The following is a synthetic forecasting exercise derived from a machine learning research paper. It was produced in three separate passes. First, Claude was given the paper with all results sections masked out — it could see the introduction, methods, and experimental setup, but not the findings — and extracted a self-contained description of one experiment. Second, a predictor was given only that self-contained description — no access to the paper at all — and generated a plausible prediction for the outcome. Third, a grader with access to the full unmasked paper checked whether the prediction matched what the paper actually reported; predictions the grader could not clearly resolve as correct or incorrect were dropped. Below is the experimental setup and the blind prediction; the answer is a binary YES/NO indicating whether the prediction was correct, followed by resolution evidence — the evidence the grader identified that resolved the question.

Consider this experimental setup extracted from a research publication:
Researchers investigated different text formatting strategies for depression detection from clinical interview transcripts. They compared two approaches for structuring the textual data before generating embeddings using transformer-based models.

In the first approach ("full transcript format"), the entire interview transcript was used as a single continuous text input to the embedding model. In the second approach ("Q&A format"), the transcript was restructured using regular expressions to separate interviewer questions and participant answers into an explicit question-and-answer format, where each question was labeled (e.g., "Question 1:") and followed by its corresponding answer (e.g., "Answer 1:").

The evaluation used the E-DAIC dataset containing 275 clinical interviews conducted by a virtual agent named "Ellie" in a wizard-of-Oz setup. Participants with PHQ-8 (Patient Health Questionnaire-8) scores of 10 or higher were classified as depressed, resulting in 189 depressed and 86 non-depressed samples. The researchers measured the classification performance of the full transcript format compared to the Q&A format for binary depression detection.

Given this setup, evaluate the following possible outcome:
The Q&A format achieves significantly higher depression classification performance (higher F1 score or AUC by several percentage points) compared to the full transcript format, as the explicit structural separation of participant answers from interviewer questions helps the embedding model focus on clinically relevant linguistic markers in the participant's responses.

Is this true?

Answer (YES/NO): NO